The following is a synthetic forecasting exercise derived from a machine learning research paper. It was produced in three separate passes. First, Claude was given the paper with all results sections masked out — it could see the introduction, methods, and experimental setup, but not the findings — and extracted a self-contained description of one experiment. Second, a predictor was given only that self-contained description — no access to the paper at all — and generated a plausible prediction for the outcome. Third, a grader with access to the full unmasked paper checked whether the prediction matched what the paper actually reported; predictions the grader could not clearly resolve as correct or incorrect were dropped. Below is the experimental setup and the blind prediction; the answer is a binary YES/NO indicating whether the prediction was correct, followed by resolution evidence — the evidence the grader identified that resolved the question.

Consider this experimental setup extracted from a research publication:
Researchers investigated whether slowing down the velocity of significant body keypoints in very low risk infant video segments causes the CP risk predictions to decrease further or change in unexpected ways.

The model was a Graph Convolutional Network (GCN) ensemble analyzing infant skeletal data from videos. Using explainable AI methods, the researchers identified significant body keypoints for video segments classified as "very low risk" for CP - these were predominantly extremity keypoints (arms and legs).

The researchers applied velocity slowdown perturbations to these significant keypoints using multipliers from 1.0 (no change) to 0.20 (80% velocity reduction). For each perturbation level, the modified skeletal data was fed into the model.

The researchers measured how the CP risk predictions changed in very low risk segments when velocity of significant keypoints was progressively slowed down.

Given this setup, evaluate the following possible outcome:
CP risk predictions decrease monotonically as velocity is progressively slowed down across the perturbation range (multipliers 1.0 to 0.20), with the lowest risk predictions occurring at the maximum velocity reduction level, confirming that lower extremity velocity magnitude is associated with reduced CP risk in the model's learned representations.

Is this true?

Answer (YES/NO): NO